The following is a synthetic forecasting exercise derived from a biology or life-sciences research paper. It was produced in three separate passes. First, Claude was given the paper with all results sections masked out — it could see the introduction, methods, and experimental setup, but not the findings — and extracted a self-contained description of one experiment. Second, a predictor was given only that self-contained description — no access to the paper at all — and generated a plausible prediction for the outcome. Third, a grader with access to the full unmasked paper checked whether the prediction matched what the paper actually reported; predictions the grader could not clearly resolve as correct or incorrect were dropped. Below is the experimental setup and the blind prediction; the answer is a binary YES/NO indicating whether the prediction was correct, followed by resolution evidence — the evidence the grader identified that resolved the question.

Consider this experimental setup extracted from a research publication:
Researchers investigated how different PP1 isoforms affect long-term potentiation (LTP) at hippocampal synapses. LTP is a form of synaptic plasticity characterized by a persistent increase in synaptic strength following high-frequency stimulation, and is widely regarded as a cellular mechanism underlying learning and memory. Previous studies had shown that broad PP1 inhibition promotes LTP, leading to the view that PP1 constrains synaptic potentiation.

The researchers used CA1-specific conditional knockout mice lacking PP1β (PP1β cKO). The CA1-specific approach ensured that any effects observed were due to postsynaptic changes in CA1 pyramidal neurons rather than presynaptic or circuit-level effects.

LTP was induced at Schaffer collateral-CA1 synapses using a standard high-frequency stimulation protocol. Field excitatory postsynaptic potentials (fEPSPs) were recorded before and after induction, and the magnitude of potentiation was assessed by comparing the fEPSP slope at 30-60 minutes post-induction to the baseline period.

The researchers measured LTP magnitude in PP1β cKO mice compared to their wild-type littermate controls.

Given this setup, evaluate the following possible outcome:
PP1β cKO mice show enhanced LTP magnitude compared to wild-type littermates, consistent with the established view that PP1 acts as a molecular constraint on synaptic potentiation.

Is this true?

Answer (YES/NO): NO